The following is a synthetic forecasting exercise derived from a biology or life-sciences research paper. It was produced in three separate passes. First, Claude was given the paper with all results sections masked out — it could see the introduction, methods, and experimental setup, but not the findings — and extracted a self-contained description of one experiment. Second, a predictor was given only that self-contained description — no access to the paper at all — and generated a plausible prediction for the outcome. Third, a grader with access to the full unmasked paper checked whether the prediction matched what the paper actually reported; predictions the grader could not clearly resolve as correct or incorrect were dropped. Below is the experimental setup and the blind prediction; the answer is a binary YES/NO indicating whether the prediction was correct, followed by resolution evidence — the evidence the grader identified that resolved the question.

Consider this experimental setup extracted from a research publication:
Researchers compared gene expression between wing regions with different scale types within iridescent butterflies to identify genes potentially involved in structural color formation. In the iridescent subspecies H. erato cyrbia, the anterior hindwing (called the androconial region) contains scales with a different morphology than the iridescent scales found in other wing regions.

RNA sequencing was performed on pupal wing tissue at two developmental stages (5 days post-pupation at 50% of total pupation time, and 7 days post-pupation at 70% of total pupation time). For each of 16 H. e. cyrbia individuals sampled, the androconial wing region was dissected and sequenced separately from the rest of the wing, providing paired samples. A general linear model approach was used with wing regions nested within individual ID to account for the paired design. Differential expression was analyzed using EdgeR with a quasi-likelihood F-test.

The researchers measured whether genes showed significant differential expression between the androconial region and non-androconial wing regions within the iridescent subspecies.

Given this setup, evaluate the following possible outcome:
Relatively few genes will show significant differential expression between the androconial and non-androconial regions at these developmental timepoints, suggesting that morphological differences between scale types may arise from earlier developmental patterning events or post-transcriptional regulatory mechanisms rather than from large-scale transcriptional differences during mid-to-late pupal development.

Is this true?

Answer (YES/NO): YES